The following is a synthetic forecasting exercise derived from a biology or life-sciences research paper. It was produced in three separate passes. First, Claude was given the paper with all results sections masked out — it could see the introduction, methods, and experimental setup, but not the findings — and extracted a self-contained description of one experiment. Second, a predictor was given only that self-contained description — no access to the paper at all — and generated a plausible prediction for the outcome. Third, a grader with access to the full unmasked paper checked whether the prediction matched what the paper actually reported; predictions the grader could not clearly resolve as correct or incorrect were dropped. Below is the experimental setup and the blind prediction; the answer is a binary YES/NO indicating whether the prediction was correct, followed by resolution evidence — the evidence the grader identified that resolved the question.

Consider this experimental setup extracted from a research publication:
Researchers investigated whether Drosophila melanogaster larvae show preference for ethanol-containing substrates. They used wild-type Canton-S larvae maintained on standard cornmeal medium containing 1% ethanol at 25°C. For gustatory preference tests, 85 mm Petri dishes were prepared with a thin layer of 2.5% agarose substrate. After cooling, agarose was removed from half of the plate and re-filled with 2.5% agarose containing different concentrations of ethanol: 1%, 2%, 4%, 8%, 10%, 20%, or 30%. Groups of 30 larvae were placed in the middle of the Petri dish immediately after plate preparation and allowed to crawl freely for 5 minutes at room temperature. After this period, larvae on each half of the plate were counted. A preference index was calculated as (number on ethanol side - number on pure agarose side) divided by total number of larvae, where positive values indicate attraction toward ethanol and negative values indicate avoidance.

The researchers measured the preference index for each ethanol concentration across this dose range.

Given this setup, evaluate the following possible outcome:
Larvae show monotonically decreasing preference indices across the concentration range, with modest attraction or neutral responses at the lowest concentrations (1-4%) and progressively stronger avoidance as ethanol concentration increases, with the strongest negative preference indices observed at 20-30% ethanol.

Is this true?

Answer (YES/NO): NO